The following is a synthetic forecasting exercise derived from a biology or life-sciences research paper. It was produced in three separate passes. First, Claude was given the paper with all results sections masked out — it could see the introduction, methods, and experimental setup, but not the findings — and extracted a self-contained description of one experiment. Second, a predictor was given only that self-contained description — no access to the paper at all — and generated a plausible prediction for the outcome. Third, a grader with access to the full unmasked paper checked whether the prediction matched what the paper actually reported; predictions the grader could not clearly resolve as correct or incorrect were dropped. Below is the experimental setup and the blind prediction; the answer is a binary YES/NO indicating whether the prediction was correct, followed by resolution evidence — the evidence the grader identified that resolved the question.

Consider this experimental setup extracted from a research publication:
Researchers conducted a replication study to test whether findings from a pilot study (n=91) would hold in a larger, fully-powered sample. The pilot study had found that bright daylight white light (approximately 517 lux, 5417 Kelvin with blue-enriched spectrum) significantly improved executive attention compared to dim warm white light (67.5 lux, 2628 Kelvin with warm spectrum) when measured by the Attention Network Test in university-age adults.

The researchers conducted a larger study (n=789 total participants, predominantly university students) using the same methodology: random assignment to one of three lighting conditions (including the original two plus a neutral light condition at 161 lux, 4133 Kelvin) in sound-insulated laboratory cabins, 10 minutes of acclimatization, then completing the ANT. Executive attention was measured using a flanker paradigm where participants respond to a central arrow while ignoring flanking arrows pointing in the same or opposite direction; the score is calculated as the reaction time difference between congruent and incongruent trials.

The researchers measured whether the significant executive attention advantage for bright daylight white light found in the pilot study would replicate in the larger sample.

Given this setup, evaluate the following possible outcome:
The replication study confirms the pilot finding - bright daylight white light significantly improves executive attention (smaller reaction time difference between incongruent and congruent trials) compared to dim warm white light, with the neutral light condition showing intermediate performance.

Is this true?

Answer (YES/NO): NO